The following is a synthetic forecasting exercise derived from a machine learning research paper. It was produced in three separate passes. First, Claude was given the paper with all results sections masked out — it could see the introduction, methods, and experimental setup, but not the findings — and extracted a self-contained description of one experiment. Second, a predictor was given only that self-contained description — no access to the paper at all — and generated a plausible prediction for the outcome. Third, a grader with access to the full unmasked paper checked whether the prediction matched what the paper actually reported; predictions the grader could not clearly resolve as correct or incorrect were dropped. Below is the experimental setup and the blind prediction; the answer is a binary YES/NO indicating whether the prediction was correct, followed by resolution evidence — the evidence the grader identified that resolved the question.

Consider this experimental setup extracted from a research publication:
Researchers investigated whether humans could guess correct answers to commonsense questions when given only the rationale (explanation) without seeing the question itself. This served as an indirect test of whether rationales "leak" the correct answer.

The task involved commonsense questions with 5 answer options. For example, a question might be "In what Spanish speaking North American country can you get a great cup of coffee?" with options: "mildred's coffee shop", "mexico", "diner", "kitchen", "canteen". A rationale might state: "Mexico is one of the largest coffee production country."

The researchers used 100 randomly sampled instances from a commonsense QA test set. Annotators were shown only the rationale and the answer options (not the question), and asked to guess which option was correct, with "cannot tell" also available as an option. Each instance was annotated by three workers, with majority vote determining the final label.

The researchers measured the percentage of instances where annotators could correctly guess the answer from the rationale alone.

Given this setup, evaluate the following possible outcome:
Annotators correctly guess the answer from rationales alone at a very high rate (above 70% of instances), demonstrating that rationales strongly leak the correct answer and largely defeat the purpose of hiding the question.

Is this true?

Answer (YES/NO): NO